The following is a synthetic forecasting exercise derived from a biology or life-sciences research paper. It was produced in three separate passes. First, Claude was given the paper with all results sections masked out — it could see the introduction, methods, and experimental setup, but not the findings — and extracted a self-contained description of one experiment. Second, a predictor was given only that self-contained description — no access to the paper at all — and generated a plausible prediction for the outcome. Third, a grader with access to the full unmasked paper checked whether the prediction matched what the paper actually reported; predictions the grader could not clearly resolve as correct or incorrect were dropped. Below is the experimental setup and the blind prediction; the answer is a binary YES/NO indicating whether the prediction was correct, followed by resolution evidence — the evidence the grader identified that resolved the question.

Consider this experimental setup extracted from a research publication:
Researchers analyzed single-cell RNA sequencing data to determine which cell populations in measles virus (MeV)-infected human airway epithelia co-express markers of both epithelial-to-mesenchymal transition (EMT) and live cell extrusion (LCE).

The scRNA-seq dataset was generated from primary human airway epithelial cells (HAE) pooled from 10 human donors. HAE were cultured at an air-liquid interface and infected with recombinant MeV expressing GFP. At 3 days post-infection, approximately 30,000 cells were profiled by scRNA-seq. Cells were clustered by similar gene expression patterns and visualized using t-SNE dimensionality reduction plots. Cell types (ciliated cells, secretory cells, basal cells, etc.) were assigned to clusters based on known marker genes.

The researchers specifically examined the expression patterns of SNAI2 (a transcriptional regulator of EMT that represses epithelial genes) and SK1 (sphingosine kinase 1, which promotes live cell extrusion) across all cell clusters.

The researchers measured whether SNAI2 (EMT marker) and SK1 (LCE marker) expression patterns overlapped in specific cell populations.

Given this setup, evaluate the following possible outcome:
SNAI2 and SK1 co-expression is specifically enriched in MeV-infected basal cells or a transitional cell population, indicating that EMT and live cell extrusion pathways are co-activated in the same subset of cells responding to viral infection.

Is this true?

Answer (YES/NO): NO